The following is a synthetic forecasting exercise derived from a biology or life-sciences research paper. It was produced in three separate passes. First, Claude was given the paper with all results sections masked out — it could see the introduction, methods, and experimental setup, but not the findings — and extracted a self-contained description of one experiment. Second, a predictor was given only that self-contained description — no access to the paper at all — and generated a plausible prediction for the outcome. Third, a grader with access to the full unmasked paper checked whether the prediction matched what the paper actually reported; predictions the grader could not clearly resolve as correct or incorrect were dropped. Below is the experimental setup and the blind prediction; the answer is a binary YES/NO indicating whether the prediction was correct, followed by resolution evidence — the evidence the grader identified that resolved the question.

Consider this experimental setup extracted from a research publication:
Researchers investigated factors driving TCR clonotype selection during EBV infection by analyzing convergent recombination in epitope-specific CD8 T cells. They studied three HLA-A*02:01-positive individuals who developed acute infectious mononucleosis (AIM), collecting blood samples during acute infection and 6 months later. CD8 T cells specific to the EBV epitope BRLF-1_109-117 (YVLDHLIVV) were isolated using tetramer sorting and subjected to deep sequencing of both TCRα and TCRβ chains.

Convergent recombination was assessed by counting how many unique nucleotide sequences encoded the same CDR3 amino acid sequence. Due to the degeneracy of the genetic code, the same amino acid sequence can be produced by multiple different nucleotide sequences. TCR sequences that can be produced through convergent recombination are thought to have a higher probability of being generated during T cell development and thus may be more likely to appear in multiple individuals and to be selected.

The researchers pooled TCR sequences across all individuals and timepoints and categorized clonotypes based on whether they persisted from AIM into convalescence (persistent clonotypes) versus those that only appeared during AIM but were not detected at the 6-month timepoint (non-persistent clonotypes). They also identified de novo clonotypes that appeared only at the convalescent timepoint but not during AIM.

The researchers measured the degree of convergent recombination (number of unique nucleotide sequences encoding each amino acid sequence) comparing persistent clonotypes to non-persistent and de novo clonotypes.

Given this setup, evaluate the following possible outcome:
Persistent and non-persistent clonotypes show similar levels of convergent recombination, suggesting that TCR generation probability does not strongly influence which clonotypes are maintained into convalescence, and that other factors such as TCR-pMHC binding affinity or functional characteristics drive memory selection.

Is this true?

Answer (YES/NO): NO